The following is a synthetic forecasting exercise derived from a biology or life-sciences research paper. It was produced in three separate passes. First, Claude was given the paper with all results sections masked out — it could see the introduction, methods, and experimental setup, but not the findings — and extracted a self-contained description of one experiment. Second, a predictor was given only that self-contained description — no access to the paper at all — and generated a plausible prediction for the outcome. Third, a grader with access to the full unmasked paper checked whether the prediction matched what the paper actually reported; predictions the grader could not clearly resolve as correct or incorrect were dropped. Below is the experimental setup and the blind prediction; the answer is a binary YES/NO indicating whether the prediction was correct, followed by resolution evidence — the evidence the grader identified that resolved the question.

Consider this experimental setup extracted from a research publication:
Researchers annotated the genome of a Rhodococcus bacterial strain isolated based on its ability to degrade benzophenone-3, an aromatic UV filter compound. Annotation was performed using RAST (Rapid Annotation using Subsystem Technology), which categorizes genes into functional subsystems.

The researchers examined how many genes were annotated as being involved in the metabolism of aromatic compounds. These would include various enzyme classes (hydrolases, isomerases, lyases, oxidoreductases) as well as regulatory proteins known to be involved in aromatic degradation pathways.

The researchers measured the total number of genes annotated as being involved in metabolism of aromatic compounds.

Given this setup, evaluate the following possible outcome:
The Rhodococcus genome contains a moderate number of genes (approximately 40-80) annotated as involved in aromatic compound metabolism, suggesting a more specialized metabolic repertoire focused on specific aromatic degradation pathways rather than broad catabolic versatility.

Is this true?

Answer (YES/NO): NO